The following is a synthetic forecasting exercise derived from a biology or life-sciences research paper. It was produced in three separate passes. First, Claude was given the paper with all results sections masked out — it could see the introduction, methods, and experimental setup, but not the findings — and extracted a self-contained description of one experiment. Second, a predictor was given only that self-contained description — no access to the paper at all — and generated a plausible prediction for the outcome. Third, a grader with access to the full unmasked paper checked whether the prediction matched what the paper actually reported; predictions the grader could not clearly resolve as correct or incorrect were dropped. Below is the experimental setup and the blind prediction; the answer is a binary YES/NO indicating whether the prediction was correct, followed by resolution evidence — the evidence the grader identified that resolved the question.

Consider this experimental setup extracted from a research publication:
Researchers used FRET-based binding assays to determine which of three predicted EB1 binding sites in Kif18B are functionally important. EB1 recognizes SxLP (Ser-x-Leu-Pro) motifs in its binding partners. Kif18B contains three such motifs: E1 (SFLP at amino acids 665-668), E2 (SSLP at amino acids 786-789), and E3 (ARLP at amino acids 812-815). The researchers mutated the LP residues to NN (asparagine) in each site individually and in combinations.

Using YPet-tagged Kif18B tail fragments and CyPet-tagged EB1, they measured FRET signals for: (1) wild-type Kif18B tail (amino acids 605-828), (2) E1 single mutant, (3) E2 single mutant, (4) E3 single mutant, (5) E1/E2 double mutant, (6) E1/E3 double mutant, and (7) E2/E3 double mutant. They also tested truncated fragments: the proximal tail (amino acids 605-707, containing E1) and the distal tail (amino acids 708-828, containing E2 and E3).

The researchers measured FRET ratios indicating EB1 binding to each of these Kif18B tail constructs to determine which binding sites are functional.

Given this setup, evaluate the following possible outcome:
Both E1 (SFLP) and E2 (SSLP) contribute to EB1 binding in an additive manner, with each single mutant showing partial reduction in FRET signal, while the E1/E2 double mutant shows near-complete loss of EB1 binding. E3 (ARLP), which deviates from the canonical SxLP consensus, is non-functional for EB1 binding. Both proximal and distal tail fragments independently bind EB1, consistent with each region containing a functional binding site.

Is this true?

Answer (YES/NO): NO